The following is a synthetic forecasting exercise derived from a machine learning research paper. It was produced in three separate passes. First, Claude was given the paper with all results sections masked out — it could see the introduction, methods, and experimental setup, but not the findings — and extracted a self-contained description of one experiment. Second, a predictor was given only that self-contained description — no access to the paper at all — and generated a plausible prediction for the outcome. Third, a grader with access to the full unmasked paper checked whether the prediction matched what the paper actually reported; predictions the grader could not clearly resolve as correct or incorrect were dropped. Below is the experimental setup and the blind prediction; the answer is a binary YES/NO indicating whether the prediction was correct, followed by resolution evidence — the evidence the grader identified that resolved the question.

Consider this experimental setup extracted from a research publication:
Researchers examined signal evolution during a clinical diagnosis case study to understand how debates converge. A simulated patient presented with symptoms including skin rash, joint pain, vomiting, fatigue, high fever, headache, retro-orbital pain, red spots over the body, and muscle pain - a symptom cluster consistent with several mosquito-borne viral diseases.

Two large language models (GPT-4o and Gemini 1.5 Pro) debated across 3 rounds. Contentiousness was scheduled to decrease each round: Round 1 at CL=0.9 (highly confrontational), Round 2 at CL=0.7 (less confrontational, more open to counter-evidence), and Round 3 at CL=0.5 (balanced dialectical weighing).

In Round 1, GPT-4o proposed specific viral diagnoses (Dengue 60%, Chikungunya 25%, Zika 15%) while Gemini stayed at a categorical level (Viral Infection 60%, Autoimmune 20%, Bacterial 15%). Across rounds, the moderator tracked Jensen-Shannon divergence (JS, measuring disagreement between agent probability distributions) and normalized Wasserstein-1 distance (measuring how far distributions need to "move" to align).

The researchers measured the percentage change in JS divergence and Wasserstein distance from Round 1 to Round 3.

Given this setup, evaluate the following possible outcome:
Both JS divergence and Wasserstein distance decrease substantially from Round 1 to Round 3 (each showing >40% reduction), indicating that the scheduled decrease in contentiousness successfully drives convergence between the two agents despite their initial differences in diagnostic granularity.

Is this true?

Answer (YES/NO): YES